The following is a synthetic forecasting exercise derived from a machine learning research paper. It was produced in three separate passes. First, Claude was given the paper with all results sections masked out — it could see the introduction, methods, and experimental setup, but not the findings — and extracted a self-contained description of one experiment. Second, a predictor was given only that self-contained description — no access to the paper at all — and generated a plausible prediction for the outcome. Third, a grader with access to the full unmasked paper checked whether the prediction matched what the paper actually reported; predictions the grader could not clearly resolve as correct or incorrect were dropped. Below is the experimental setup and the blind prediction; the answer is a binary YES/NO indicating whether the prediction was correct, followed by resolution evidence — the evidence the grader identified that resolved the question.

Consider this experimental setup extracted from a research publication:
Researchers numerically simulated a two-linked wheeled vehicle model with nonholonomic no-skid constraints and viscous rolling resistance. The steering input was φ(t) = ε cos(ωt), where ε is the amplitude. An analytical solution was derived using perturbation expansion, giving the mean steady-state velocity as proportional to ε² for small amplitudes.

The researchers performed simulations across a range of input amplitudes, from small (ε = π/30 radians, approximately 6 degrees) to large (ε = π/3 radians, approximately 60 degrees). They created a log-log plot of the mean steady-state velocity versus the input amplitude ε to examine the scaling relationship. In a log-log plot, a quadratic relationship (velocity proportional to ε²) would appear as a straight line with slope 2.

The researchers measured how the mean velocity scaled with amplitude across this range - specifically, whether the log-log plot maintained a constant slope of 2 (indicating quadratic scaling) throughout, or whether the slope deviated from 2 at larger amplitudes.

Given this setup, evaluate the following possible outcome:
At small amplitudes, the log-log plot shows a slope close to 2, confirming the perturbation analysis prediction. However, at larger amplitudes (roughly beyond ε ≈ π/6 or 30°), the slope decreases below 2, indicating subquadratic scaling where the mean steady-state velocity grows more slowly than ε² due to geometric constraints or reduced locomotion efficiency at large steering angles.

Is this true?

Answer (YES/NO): NO